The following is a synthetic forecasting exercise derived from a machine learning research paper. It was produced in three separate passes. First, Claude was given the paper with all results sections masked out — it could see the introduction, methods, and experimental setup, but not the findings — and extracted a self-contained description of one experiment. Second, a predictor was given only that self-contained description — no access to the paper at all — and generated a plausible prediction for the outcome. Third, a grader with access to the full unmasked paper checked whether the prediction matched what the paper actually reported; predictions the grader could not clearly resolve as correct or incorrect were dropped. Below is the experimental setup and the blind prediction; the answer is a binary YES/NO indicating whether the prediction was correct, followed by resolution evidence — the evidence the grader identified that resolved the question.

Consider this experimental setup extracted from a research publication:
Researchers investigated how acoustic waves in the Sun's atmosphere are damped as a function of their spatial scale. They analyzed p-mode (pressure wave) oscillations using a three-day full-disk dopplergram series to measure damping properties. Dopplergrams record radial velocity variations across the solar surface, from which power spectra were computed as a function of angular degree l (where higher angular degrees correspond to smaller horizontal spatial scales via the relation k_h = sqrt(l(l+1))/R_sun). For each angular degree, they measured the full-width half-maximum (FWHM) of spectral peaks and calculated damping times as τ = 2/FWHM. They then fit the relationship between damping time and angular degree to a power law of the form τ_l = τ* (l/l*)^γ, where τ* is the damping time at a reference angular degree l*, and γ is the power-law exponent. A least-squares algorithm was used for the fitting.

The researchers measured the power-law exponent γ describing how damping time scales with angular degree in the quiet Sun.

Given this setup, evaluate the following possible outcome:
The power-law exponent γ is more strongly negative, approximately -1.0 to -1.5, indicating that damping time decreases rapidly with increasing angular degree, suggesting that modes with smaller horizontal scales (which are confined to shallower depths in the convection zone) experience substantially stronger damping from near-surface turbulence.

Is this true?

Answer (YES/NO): NO